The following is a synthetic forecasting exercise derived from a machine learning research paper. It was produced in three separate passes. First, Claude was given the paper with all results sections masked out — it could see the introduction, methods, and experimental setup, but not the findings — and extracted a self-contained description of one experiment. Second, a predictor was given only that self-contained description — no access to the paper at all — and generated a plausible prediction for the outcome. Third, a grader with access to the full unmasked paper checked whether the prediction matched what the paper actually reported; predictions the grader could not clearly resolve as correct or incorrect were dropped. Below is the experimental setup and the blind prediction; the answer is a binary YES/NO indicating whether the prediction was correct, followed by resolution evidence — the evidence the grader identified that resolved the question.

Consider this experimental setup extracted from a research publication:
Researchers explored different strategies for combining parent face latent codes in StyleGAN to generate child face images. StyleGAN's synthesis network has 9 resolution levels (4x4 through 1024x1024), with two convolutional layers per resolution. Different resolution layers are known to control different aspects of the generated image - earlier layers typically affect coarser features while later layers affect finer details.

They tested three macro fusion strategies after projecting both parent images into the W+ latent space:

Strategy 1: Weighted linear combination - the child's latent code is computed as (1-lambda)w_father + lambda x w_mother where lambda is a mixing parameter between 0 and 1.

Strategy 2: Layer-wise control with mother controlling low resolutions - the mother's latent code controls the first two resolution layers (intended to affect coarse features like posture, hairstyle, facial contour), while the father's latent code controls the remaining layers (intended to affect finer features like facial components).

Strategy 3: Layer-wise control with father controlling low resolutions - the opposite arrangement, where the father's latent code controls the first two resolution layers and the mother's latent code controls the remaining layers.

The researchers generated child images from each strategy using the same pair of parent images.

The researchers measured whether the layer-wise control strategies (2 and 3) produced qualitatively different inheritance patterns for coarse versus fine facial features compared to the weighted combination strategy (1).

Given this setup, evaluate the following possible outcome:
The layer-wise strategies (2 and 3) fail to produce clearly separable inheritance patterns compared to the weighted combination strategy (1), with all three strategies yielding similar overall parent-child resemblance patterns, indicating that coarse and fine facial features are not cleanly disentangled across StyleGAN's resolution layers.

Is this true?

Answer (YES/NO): NO